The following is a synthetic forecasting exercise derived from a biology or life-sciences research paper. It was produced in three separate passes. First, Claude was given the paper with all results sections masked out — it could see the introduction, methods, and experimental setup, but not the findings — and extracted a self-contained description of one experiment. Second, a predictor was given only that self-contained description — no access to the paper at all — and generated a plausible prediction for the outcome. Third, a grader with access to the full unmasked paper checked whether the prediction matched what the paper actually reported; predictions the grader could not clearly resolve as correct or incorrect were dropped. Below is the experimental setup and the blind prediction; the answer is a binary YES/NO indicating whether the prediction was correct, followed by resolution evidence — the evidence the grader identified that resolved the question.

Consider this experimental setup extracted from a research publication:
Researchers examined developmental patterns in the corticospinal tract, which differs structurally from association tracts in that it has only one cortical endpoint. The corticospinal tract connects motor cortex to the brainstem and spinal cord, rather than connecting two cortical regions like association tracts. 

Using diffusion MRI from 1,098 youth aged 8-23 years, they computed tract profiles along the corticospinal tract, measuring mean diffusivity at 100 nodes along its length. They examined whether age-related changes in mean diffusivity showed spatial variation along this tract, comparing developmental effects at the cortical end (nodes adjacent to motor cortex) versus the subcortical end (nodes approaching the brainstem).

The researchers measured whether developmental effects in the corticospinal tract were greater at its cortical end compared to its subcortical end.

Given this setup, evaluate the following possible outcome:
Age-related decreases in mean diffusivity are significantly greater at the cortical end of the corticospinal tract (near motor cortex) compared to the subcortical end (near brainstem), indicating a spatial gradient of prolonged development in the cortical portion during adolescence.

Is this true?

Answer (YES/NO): YES